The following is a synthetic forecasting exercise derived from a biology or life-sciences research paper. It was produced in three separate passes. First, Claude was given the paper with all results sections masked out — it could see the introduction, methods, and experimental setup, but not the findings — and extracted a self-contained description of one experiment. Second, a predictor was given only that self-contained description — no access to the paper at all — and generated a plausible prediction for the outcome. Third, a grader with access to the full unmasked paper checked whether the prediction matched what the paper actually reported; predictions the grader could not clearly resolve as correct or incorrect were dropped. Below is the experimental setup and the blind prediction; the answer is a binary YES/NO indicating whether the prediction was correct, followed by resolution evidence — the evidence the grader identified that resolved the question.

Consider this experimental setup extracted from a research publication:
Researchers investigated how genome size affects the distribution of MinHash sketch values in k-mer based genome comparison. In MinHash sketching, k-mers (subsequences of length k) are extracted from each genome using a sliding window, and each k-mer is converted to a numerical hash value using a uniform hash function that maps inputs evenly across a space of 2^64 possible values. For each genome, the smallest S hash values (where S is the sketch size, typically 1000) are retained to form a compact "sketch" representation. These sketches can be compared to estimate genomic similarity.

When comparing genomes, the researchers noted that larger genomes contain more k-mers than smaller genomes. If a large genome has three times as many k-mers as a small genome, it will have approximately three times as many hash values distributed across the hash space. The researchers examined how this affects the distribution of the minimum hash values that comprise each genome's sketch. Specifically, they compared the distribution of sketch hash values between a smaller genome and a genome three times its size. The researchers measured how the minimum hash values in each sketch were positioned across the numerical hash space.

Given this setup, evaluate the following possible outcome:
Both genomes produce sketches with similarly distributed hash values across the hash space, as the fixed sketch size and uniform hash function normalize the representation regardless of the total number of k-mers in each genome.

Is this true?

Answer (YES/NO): NO